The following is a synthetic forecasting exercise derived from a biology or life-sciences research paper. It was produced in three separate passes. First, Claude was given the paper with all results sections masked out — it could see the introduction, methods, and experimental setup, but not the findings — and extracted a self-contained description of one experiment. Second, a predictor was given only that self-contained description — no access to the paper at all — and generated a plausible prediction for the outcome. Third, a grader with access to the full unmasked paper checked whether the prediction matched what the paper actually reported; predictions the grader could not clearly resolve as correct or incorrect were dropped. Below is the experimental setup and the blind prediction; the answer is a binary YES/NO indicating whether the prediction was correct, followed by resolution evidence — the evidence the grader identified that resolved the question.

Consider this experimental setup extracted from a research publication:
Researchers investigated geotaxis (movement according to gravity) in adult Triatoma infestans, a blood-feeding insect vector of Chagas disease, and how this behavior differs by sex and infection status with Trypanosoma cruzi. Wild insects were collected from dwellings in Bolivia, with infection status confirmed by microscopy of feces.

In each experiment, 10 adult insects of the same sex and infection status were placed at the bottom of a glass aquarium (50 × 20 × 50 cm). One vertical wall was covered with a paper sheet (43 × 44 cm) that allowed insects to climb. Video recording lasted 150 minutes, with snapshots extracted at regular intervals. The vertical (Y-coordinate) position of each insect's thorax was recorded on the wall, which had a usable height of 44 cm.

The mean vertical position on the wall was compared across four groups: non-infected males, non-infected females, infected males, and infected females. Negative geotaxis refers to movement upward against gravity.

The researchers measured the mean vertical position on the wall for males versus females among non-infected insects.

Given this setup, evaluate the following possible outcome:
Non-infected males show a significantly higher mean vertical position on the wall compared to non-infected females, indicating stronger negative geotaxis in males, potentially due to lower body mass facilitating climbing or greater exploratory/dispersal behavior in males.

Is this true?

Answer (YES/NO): YES